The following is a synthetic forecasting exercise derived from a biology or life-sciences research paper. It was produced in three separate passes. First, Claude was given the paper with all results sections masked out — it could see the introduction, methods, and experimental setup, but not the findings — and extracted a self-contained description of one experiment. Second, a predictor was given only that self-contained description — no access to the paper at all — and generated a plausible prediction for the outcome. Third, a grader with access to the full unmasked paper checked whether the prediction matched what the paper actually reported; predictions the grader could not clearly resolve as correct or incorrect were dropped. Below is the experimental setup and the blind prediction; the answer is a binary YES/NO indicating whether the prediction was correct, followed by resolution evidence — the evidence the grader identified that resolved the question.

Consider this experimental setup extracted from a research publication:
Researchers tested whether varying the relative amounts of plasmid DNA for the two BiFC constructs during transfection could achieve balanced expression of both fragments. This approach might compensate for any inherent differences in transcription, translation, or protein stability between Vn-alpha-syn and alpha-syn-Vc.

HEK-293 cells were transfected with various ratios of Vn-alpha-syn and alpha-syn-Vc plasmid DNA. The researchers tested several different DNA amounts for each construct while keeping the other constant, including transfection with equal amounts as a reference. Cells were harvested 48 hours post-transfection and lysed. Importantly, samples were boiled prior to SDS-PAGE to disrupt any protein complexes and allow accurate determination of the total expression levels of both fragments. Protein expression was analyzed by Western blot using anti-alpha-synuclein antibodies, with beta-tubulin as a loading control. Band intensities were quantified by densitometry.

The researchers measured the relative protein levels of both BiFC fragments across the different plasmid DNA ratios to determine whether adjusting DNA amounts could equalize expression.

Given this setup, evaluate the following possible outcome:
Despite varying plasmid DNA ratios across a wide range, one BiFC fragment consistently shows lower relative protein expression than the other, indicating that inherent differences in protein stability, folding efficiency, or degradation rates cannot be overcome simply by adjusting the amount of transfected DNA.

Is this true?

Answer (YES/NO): YES